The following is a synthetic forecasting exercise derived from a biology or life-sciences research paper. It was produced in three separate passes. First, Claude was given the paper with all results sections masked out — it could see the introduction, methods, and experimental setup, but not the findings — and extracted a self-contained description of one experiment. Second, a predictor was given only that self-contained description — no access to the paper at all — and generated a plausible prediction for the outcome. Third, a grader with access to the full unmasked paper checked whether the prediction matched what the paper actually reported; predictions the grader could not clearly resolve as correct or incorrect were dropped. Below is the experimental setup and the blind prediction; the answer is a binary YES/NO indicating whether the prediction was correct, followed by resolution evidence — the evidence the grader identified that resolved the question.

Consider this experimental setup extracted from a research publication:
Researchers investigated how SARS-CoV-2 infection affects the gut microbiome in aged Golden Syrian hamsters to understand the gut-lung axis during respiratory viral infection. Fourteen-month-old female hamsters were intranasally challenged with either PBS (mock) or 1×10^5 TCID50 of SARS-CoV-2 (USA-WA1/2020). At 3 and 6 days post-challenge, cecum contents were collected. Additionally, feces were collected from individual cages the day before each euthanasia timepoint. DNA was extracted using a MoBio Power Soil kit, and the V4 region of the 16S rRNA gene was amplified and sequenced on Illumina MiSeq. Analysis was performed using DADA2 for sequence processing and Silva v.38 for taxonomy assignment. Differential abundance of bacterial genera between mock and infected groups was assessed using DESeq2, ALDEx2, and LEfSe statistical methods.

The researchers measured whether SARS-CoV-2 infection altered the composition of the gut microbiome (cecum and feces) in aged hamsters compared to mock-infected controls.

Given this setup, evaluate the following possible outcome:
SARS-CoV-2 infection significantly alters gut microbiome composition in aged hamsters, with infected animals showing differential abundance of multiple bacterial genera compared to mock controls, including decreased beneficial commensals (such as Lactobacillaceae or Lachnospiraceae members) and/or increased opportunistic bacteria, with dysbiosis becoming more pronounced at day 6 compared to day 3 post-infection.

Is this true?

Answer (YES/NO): NO